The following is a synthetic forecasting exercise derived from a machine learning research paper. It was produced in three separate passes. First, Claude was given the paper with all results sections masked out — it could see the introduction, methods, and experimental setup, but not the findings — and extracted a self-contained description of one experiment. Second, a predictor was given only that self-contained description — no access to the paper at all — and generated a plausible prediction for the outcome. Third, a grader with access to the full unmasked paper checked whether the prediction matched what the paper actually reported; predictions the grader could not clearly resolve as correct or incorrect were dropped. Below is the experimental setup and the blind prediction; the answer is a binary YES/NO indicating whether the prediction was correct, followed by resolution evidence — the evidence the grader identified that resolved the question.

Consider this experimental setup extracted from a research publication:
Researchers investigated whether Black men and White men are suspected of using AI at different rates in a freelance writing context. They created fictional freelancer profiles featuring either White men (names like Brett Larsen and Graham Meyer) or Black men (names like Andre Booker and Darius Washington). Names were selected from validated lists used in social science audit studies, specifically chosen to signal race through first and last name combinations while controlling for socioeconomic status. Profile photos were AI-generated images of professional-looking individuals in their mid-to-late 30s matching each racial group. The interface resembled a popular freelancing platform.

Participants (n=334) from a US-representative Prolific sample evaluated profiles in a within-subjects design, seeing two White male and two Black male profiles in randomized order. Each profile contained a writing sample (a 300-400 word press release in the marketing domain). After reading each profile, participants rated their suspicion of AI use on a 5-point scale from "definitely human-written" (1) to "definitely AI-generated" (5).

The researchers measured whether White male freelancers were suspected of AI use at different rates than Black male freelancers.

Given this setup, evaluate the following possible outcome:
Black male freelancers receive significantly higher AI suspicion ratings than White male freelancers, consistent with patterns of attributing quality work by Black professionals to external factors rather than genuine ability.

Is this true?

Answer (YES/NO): NO